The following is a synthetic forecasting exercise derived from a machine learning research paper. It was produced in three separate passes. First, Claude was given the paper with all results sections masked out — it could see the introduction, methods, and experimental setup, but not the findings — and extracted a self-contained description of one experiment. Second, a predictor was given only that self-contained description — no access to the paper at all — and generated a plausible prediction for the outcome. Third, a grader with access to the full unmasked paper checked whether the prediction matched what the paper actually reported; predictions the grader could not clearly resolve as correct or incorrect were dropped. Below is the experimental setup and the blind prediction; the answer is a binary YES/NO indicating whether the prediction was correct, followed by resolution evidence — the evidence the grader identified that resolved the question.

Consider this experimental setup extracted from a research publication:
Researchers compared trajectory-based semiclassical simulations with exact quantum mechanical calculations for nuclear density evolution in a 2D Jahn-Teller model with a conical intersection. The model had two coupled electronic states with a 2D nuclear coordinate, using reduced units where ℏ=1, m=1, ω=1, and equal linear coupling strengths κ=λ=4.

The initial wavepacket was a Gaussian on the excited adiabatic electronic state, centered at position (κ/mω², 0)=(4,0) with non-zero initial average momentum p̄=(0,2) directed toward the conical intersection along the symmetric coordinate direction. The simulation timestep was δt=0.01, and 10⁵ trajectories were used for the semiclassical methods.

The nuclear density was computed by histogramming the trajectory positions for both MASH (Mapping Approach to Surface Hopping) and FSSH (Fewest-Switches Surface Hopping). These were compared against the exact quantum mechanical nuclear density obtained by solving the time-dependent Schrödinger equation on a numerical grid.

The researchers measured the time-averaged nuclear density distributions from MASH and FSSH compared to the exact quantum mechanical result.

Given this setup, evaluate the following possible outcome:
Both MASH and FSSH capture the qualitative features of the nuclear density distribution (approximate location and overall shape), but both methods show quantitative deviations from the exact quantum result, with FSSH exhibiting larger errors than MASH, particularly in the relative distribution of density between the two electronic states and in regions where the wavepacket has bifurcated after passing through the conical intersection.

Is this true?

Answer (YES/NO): NO